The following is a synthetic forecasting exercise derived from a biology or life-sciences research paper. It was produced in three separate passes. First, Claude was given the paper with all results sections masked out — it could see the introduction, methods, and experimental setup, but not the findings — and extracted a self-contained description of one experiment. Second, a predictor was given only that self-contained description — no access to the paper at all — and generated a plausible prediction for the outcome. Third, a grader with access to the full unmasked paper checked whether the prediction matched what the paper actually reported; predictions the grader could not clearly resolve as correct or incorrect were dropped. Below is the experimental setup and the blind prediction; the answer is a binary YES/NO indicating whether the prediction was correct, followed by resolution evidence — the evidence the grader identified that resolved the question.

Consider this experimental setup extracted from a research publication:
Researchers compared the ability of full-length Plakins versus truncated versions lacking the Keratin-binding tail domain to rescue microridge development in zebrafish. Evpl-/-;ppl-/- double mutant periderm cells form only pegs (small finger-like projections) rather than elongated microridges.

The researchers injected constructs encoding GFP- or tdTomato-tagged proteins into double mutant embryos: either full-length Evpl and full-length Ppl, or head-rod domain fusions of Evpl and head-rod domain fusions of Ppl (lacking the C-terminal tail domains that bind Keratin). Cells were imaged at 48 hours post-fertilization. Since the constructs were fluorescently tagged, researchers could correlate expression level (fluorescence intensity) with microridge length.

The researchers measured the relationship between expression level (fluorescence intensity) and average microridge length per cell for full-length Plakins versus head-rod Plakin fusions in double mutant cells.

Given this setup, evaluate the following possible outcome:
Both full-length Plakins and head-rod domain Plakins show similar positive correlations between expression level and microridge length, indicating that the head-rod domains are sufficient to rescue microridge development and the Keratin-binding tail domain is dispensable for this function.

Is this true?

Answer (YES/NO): NO